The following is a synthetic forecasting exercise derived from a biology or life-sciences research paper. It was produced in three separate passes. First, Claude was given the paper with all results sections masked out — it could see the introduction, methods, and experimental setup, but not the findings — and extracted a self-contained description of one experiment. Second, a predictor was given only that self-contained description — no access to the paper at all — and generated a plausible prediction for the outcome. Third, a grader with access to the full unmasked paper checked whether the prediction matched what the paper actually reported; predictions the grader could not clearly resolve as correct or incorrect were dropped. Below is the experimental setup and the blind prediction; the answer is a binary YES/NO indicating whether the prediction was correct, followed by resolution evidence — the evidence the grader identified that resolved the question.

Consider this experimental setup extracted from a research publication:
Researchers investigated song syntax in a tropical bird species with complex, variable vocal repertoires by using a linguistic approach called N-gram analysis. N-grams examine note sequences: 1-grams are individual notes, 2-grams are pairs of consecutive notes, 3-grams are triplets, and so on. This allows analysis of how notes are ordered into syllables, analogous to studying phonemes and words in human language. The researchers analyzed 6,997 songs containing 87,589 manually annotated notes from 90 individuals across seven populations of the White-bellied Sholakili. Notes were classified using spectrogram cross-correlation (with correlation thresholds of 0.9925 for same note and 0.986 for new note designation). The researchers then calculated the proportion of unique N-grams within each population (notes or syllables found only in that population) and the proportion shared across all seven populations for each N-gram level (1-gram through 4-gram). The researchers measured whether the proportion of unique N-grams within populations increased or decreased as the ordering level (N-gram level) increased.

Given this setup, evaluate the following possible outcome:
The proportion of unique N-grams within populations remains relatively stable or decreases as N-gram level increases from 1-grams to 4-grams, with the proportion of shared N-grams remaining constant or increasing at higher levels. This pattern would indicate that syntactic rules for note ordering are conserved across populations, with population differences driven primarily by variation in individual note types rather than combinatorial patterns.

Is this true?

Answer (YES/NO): NO